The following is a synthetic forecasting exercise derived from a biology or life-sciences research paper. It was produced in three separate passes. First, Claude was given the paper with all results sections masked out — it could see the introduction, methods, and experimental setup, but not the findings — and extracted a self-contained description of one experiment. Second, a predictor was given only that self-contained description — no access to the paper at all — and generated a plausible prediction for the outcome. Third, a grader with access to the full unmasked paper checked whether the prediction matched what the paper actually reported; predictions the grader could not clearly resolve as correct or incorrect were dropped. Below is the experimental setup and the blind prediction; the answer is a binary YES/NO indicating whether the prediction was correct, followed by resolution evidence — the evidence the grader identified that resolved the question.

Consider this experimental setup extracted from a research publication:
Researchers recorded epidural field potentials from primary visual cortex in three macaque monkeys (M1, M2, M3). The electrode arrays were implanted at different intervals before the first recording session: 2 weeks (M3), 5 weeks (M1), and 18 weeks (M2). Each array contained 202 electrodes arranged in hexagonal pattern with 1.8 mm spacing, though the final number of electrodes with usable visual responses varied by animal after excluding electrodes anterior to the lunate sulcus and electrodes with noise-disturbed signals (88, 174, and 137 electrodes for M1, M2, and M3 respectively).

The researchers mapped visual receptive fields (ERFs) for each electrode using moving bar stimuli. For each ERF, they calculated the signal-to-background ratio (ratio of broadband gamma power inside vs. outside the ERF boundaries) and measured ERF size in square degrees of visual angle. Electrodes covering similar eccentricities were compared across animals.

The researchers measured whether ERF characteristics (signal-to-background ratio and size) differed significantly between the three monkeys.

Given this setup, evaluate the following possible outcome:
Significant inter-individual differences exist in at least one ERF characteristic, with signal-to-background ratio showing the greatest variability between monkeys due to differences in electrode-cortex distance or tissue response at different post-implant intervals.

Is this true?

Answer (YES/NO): NO